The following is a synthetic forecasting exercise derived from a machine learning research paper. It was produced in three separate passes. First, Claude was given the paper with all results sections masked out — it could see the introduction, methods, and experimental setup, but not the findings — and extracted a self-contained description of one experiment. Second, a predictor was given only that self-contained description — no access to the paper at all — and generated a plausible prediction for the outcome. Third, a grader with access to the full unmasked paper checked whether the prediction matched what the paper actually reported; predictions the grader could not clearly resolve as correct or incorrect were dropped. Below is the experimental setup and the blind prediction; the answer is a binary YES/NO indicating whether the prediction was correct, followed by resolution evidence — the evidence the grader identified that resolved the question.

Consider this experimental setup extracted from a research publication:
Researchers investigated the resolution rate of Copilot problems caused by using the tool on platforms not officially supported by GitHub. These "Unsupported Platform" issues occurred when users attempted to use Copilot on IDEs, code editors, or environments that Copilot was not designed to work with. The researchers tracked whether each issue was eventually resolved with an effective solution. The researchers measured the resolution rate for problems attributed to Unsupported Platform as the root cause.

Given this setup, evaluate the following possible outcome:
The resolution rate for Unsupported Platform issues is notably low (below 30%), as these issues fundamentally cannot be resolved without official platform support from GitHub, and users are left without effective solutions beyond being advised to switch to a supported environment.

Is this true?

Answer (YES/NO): YES